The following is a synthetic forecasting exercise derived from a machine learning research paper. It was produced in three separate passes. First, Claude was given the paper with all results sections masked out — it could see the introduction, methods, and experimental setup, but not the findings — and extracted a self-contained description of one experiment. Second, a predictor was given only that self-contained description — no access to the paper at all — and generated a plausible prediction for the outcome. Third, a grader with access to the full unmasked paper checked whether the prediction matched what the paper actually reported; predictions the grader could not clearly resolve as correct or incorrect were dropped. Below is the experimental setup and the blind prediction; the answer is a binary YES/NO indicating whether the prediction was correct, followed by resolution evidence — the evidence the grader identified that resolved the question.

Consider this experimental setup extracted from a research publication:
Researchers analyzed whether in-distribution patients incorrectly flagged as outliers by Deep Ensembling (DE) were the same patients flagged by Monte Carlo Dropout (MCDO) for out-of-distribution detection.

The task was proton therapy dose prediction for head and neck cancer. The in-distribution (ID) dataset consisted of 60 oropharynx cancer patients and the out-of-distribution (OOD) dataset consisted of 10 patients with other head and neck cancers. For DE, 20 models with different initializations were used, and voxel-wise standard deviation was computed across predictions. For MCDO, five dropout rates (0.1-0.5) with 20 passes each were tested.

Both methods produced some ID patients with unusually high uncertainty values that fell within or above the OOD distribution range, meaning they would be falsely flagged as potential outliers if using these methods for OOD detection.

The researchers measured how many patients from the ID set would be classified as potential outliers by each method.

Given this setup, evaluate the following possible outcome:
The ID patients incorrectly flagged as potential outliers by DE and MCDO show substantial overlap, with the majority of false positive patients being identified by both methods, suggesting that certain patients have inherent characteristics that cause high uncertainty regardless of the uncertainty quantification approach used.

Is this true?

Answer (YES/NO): NO